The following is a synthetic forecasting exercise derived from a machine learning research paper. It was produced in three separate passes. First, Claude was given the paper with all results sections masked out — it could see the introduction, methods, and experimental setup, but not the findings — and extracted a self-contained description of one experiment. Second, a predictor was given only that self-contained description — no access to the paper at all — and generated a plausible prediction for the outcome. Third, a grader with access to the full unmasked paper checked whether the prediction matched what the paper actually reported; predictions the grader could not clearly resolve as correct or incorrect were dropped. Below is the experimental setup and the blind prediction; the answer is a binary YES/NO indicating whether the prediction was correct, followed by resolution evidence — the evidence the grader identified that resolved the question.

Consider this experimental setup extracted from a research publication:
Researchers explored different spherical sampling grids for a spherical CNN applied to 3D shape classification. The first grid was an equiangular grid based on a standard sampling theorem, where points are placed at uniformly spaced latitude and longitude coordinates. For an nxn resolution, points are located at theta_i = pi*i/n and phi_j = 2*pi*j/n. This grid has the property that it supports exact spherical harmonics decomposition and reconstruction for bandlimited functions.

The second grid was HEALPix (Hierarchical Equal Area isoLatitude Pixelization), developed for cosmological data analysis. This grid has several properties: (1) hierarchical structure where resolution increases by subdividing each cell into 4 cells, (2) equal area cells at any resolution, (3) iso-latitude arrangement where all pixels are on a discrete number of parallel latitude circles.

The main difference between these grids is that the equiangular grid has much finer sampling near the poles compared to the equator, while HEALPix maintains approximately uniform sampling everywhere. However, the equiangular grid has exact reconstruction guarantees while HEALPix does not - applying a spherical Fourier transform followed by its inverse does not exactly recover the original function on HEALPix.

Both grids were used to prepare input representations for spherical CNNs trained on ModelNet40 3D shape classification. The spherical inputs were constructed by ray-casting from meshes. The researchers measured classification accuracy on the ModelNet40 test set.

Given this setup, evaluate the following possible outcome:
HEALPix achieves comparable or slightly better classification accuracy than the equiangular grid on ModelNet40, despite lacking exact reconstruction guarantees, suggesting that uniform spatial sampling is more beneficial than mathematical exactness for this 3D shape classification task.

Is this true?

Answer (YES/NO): NO